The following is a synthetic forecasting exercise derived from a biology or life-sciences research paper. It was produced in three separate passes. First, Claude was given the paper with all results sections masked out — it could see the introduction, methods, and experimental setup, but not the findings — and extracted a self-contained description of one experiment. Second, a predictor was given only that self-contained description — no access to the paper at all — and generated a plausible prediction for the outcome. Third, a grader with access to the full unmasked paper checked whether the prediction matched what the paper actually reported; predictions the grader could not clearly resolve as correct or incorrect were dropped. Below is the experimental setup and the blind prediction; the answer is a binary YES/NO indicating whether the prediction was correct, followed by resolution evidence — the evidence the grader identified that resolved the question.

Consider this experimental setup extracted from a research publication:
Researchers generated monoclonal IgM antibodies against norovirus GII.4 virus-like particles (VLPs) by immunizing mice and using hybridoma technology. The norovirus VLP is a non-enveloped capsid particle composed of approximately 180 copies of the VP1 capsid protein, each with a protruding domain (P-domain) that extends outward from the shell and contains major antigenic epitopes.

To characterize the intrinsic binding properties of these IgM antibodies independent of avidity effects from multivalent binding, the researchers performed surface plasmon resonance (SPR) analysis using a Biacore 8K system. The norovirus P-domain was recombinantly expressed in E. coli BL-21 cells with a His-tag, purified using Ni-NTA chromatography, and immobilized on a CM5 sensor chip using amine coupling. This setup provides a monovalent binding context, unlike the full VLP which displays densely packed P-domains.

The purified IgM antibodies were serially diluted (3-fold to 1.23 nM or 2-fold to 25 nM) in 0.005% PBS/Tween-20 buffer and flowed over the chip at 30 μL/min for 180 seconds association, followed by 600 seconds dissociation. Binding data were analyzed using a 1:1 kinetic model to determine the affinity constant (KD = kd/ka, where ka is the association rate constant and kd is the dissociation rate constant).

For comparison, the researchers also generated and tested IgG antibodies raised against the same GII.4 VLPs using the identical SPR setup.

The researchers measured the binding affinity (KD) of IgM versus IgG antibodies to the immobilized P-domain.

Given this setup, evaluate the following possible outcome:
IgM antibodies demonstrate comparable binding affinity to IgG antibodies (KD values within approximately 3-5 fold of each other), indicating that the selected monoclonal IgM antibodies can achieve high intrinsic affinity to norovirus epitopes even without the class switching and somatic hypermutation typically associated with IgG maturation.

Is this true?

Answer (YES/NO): NO